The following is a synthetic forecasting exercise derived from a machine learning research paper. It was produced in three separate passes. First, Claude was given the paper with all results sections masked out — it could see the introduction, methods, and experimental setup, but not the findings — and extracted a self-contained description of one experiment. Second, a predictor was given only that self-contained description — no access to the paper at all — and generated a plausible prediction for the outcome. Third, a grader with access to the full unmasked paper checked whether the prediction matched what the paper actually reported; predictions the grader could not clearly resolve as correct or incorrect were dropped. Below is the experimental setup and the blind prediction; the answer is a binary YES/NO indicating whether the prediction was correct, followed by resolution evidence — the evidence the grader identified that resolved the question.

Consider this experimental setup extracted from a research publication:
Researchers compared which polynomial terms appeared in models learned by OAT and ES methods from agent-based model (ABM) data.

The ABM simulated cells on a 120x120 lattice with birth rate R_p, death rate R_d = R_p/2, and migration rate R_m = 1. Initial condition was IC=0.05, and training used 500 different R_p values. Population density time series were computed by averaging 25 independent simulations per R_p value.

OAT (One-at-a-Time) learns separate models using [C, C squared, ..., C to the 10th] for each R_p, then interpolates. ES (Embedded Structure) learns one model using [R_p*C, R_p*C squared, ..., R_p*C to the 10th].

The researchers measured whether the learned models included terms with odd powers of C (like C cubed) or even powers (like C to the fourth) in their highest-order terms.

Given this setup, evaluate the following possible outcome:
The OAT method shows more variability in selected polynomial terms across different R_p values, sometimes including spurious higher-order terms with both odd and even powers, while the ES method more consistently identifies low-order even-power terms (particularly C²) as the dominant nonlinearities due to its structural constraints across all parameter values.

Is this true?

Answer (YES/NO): NO